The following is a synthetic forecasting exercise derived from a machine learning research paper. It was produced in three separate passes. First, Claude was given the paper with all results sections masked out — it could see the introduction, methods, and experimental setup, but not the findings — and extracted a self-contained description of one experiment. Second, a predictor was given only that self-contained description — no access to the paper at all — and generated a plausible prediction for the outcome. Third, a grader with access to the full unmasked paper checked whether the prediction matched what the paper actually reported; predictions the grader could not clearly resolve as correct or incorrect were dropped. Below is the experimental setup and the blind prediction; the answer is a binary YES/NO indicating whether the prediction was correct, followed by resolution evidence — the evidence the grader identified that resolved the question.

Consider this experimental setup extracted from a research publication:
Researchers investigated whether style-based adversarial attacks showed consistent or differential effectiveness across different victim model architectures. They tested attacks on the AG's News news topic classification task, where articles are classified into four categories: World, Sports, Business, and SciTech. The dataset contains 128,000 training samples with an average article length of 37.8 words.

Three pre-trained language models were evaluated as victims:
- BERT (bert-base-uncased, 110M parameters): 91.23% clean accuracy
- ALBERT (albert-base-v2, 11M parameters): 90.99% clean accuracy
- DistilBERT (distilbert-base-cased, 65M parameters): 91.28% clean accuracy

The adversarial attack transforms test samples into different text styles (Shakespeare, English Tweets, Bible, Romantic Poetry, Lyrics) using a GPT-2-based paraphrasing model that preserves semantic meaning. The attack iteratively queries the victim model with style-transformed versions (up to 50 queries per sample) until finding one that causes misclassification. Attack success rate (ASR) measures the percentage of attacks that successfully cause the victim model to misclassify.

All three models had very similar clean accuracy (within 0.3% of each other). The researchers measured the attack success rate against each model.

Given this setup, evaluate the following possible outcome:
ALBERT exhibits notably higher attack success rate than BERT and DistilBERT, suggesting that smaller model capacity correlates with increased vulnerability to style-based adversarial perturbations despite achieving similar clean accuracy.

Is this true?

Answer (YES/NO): NO